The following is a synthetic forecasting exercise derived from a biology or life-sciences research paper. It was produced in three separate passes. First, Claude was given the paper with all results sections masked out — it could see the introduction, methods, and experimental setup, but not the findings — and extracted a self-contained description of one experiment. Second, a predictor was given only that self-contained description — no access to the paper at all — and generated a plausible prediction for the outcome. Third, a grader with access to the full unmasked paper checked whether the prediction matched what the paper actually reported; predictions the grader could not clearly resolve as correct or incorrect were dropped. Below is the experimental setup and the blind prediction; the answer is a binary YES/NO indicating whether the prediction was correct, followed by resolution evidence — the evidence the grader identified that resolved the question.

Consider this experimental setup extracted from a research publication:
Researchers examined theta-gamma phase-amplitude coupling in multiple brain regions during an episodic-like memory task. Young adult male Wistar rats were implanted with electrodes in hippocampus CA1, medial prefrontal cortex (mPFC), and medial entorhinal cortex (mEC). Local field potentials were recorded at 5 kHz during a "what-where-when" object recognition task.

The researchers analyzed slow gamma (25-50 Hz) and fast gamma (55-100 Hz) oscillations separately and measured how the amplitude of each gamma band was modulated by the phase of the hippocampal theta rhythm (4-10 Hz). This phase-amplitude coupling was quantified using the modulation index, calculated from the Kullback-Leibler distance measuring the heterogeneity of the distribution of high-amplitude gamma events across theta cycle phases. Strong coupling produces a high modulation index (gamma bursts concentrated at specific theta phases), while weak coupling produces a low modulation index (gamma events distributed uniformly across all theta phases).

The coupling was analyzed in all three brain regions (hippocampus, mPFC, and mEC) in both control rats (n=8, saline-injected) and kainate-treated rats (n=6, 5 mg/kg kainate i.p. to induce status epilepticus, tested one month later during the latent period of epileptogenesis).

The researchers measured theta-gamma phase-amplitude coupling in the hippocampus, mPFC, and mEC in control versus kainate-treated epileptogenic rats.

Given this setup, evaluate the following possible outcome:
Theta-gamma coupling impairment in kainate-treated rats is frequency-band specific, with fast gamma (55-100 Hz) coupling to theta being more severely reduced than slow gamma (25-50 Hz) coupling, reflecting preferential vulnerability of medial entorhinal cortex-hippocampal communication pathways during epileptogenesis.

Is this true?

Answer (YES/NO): NO